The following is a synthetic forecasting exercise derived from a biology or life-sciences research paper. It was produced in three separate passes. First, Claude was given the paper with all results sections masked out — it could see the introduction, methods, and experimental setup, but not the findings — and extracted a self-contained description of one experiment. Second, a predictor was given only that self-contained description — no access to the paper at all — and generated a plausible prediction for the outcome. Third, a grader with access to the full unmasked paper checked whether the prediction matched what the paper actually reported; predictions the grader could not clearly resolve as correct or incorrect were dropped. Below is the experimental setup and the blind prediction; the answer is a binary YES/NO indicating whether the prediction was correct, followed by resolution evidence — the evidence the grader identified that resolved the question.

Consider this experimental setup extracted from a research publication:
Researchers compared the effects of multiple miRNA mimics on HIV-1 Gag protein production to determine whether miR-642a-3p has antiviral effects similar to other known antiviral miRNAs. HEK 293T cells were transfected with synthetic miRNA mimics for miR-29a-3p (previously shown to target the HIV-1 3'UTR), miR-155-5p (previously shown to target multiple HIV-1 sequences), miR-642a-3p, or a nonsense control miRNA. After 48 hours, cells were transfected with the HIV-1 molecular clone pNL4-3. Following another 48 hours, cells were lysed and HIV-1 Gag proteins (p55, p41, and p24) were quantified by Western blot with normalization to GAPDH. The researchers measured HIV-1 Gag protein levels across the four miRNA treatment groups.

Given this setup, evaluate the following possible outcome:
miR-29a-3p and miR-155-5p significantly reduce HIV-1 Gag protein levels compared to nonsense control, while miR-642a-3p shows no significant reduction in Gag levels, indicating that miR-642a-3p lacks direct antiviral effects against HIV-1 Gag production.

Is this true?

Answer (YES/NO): NO